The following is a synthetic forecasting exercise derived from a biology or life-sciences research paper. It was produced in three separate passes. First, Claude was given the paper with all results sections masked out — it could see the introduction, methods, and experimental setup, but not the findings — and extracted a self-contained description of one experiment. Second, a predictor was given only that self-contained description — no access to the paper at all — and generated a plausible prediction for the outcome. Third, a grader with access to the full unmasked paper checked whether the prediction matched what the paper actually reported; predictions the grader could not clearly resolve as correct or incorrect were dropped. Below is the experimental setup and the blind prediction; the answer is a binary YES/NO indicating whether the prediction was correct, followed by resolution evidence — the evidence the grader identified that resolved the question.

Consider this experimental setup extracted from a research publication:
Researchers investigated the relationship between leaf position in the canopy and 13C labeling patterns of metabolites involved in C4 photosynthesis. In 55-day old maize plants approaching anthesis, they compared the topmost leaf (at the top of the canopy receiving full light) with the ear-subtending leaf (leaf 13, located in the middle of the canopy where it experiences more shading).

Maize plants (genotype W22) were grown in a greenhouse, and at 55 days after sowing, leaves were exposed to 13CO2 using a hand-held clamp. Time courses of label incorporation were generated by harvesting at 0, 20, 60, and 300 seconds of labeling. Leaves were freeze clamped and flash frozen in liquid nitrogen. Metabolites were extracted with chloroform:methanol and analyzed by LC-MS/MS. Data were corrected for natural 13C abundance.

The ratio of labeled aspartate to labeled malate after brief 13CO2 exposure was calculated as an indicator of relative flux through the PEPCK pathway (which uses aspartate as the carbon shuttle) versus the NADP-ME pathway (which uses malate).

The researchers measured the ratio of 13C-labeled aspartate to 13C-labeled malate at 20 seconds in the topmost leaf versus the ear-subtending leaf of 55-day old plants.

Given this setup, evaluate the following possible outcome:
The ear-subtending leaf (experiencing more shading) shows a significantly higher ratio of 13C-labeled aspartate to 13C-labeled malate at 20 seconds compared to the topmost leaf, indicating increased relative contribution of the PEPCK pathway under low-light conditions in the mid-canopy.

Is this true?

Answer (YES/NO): YES